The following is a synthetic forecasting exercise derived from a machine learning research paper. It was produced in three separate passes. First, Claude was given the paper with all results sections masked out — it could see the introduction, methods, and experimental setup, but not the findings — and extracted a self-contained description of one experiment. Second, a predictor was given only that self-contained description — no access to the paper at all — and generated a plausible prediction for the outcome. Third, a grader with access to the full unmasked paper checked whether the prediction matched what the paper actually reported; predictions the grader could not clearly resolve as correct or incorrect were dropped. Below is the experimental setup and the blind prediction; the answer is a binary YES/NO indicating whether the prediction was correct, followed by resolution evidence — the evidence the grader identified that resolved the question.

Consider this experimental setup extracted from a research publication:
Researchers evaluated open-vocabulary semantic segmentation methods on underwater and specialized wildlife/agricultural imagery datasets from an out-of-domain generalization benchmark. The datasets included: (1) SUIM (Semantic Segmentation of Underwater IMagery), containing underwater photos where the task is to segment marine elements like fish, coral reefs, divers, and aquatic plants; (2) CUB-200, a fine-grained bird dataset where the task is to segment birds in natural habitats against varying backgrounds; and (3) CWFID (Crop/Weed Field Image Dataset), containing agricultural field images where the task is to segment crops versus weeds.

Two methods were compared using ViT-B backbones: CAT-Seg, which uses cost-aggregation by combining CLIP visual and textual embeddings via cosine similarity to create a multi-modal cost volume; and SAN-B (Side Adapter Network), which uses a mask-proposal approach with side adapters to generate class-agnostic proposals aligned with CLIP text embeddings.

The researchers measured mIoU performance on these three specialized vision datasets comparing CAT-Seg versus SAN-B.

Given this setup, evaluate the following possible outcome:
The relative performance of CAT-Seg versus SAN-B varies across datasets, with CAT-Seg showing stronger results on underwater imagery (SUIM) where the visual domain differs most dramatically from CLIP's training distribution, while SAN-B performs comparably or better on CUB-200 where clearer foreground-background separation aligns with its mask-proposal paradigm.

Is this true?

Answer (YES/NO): YES